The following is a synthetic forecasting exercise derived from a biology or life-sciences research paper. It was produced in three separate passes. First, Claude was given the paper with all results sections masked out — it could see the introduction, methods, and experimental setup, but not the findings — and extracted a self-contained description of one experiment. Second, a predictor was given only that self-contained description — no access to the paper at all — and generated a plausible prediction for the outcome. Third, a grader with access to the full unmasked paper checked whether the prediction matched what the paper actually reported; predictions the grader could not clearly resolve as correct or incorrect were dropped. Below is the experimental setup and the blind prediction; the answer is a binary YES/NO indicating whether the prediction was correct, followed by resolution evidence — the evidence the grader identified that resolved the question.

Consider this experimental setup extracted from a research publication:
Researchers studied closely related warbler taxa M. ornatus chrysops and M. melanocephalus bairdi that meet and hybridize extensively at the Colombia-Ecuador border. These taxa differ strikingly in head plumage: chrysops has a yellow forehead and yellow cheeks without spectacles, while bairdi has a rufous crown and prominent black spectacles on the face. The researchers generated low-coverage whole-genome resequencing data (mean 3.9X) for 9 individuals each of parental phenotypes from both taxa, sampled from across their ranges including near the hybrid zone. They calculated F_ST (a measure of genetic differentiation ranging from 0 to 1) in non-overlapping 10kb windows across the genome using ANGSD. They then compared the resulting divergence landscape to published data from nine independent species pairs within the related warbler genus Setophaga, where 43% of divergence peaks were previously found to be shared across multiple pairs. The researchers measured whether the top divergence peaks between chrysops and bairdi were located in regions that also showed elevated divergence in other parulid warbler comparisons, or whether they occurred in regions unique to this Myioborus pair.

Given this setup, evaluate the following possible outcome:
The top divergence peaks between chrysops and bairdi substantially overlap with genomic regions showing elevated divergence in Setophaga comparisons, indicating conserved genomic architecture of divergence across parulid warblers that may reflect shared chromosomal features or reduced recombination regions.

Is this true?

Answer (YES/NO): YES